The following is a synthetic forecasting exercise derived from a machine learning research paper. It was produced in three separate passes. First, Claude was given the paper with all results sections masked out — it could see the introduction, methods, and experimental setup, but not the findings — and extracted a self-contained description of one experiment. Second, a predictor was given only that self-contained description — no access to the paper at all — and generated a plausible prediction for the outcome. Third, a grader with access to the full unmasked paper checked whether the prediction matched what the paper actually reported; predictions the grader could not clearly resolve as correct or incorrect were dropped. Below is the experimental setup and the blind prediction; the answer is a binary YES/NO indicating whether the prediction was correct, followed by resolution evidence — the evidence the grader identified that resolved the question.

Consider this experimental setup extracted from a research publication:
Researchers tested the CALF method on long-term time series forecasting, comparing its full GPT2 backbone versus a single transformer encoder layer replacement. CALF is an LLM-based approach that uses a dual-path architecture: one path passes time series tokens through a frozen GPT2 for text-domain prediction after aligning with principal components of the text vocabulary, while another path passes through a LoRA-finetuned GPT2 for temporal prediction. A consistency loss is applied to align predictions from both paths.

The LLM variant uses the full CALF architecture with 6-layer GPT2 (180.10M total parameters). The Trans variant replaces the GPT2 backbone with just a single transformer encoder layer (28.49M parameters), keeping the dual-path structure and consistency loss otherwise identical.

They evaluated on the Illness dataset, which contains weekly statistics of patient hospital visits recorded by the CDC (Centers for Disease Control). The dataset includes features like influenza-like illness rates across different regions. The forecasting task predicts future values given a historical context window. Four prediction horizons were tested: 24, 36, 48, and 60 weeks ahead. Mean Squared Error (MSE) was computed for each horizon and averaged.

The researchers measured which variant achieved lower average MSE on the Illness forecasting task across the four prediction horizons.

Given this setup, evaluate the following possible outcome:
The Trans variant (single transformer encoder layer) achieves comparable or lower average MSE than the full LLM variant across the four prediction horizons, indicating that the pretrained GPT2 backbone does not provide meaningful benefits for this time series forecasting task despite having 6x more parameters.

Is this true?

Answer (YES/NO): YES